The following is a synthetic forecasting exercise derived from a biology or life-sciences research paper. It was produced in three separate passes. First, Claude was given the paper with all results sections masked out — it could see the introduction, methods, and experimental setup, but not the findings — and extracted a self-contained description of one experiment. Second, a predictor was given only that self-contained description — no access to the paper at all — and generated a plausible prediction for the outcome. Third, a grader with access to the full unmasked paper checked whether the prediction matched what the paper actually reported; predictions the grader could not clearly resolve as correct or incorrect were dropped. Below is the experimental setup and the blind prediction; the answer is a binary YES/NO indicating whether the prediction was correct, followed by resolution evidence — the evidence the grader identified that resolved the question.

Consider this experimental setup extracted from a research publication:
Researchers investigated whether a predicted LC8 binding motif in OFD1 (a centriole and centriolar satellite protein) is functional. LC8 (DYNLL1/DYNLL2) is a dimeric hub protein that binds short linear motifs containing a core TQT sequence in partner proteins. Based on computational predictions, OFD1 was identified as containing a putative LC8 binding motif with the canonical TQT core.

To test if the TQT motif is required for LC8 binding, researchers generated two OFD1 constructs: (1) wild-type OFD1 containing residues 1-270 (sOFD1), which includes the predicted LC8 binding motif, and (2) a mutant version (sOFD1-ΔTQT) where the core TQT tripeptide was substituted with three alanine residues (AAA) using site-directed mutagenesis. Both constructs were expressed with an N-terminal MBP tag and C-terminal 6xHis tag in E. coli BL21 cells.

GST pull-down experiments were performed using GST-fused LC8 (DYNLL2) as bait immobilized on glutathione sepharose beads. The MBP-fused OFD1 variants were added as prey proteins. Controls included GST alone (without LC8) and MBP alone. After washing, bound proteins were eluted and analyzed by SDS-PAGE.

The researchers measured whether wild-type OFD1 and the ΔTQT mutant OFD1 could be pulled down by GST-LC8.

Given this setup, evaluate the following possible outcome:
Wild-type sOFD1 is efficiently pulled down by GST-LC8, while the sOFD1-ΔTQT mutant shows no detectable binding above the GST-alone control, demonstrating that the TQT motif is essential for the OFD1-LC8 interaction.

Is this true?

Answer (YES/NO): YES